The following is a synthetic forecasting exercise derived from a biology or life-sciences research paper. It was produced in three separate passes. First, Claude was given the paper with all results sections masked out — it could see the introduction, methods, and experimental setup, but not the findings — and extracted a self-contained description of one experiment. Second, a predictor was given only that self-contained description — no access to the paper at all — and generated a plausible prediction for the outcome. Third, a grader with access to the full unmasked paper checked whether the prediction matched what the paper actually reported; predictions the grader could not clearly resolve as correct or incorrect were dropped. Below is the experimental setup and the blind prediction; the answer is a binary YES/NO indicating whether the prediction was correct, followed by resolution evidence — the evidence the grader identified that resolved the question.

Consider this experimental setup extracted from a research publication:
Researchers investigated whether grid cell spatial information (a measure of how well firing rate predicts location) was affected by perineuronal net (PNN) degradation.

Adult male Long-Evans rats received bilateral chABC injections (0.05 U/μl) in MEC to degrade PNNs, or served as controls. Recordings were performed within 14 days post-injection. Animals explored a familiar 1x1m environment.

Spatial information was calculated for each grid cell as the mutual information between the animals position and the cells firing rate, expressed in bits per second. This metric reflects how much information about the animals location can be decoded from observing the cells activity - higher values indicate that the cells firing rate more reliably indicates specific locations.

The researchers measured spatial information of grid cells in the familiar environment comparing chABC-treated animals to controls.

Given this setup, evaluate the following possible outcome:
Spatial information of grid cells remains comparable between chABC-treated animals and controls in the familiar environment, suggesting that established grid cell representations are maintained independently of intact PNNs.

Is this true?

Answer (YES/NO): NO